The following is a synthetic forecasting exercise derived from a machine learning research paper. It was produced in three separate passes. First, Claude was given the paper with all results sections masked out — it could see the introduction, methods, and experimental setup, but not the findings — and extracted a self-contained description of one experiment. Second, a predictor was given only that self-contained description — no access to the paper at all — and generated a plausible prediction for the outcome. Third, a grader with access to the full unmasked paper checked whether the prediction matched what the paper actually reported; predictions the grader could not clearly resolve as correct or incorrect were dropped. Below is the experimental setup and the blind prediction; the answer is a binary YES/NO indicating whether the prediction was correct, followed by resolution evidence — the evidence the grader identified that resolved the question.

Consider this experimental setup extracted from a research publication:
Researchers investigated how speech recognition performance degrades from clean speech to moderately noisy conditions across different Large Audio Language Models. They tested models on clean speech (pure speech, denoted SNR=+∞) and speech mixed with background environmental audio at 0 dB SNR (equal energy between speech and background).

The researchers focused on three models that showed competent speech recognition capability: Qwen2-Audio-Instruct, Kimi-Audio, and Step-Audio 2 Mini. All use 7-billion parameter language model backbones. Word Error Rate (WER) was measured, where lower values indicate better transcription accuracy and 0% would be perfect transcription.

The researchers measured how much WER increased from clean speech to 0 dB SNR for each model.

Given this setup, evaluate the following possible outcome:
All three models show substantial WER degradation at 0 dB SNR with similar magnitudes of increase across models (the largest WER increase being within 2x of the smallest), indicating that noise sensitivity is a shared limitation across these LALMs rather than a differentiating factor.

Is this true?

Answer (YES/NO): NO